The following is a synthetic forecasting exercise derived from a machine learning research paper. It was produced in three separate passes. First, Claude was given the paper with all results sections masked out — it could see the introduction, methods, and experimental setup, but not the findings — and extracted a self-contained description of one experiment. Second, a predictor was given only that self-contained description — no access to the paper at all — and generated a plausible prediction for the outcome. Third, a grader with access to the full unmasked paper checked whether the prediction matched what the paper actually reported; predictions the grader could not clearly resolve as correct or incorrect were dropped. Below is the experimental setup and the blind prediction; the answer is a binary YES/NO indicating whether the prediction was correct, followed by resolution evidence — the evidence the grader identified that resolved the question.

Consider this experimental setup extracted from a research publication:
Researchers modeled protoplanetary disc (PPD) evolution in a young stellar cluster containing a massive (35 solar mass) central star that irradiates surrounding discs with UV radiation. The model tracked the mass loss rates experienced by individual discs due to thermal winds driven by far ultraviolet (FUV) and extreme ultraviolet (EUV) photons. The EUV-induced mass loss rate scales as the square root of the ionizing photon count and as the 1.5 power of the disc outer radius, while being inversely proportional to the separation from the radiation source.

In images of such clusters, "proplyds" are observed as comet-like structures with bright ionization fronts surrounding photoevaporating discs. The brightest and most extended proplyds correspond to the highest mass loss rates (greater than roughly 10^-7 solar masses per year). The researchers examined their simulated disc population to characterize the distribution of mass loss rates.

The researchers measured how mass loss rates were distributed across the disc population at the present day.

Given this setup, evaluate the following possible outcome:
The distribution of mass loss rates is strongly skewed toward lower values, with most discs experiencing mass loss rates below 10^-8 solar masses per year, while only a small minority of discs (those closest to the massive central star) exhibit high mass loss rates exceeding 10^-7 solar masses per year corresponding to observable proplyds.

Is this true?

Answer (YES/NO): NO